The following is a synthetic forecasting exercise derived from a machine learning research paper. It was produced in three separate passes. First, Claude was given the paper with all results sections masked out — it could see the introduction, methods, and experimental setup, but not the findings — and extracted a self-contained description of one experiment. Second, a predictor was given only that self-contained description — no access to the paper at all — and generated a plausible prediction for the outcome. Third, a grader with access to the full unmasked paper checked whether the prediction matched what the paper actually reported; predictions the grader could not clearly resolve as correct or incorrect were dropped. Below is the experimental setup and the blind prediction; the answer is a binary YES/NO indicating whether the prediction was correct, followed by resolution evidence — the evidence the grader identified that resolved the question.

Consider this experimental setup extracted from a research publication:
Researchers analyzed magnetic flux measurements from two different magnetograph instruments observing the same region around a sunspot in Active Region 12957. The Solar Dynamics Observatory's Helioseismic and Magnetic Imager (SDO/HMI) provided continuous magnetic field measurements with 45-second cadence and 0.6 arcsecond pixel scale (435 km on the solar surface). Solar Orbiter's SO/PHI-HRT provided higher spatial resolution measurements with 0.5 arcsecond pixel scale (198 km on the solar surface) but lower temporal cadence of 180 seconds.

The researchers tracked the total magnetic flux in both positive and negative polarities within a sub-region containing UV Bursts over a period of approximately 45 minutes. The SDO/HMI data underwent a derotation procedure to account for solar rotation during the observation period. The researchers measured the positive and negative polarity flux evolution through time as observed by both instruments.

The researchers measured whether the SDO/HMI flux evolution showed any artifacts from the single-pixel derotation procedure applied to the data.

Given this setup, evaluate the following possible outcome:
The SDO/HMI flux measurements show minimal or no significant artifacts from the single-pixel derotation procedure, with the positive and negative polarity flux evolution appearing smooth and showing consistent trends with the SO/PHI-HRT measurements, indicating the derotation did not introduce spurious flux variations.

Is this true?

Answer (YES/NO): NO